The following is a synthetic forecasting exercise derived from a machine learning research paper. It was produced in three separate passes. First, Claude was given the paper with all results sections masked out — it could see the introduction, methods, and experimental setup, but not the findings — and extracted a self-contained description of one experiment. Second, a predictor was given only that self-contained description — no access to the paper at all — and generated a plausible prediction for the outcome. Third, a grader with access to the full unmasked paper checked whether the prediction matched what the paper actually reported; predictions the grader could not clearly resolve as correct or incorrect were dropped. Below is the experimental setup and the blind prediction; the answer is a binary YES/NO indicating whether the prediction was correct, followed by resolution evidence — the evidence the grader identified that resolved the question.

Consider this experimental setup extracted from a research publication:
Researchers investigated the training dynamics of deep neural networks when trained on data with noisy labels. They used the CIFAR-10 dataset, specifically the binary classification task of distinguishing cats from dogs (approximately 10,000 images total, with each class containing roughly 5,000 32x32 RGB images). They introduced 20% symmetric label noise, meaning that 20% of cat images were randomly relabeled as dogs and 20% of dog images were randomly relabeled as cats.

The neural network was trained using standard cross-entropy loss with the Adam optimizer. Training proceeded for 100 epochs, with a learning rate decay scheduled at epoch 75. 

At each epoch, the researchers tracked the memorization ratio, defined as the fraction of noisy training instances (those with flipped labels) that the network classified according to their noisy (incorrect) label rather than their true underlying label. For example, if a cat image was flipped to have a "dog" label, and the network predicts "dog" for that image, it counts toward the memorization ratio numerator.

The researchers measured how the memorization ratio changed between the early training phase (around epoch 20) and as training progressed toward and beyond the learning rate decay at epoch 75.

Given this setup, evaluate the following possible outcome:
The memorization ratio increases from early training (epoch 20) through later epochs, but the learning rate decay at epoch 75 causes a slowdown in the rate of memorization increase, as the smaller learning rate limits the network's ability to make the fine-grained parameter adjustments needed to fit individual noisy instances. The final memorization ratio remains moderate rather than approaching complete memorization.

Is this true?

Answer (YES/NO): NO